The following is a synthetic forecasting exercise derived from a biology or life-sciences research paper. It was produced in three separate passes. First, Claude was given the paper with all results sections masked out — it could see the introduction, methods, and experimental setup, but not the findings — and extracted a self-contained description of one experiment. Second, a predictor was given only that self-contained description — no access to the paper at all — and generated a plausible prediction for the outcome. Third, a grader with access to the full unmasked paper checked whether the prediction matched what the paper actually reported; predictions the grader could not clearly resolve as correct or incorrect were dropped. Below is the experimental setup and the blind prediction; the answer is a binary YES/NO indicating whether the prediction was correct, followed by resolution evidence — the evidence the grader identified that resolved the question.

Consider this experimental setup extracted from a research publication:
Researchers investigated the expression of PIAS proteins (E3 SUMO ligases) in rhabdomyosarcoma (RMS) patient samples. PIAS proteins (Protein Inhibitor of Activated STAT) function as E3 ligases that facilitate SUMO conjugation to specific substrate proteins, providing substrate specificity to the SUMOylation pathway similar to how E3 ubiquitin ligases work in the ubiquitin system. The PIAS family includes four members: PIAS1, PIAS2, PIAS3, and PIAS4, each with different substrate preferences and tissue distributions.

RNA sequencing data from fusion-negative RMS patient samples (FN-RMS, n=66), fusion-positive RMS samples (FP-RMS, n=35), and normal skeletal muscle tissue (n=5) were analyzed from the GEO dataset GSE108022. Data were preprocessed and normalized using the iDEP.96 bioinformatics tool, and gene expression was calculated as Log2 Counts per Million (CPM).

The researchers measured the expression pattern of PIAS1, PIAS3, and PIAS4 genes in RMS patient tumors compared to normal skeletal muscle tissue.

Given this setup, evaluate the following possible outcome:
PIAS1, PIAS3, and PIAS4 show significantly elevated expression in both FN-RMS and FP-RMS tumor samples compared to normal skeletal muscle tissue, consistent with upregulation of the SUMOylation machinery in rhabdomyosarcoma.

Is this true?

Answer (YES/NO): NO